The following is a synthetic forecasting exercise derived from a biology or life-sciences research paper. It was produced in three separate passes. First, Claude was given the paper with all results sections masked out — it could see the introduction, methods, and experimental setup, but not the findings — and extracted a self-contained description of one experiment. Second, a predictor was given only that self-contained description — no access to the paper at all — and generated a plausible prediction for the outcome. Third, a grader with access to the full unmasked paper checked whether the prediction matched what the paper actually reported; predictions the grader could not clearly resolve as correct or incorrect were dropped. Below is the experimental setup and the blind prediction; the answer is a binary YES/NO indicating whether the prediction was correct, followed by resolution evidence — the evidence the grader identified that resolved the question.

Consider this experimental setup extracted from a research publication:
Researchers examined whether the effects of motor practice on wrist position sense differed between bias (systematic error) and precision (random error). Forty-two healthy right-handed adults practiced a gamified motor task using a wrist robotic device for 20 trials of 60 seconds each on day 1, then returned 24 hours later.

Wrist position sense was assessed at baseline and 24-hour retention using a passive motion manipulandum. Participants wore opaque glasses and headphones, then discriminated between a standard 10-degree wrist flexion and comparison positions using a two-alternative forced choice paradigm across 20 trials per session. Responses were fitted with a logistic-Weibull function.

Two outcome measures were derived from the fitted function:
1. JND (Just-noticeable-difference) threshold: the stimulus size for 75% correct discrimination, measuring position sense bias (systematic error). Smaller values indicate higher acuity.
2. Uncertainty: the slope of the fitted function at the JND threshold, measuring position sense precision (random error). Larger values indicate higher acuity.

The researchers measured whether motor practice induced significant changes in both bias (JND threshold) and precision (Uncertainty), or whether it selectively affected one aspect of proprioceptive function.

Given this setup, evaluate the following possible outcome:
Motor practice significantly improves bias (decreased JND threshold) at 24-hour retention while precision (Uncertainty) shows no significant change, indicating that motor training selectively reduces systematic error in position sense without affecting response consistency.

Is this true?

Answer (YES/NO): YES